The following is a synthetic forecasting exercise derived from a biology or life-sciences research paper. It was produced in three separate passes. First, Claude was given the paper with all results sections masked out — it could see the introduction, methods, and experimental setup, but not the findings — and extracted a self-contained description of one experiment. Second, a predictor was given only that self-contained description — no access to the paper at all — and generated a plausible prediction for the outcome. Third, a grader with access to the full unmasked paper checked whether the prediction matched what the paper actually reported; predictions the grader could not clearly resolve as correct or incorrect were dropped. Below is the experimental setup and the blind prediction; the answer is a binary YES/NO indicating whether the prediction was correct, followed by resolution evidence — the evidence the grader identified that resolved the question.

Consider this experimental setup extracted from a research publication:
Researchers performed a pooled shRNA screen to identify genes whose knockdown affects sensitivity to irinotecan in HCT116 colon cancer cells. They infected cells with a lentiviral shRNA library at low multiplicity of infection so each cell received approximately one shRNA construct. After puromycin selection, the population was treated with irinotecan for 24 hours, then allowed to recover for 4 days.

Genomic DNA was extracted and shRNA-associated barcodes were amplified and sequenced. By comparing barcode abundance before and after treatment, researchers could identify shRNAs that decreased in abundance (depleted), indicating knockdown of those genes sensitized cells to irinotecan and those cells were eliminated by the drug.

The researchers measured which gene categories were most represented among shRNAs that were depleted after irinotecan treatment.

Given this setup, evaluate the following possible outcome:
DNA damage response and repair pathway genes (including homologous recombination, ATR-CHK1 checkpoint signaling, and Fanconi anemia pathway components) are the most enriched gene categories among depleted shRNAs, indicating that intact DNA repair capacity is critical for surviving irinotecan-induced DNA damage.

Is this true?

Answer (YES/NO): NO